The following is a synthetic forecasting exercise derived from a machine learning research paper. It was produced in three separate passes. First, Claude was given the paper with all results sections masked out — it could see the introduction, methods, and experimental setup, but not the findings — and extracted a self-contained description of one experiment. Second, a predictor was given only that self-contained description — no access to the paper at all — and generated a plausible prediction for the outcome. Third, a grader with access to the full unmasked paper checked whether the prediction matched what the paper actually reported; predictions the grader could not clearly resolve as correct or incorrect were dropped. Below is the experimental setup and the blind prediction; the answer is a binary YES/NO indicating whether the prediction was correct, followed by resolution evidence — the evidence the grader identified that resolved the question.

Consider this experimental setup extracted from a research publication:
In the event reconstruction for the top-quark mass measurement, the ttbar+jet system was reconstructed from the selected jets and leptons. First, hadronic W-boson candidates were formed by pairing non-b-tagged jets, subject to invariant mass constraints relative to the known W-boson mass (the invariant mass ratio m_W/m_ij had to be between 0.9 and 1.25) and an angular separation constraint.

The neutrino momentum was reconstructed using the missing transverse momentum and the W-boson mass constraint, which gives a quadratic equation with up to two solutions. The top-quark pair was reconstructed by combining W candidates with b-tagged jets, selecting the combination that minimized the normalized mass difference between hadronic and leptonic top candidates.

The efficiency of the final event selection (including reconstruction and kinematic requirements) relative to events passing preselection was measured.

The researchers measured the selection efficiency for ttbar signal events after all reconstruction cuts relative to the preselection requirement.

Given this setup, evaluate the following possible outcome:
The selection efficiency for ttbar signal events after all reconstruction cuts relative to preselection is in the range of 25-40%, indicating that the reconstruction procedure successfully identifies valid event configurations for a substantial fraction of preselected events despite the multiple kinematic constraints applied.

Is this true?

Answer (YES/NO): NO